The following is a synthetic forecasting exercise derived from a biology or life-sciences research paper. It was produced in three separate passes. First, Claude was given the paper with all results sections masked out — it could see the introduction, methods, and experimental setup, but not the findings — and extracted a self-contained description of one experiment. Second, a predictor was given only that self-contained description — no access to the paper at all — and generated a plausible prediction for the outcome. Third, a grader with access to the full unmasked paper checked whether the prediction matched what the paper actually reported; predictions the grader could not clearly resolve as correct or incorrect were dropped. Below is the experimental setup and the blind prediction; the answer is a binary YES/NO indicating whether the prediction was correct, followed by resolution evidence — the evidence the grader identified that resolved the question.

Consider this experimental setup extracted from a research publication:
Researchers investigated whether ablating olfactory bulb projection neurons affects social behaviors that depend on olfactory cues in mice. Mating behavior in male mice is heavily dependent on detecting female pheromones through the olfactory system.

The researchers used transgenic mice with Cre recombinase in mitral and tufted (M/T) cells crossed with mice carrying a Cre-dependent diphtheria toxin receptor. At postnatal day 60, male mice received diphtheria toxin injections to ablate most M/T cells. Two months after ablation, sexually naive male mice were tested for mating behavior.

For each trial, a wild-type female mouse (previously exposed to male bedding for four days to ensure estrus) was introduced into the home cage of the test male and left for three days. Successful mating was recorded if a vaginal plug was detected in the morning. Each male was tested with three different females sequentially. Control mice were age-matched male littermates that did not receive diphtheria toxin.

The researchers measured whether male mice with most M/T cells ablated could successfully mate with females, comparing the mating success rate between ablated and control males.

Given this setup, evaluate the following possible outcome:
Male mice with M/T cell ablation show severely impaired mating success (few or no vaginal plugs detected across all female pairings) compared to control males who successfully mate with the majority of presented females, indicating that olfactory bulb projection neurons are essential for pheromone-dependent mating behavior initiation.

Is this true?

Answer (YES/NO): NO